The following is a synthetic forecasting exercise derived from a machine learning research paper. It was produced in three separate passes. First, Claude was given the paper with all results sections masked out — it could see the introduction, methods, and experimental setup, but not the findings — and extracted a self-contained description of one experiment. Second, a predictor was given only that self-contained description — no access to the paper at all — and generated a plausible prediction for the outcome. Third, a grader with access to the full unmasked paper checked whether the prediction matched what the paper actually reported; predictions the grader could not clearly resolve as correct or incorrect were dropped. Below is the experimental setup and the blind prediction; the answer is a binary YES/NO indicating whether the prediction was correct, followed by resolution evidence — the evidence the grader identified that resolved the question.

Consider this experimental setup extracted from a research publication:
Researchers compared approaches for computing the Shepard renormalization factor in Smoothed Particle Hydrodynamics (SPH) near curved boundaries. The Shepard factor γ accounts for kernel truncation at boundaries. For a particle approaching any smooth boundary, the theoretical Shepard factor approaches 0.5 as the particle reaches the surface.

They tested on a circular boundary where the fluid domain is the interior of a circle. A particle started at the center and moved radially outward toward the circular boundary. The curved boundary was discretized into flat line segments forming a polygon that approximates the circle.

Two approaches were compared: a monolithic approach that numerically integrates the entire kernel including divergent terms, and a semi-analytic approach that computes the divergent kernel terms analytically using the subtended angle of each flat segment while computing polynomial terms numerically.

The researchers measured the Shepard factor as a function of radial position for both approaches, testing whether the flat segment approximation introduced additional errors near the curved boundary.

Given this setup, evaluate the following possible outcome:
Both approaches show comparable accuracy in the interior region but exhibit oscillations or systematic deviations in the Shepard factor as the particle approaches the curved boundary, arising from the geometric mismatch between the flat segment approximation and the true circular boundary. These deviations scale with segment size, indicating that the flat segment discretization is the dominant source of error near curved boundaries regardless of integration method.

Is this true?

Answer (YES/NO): NO